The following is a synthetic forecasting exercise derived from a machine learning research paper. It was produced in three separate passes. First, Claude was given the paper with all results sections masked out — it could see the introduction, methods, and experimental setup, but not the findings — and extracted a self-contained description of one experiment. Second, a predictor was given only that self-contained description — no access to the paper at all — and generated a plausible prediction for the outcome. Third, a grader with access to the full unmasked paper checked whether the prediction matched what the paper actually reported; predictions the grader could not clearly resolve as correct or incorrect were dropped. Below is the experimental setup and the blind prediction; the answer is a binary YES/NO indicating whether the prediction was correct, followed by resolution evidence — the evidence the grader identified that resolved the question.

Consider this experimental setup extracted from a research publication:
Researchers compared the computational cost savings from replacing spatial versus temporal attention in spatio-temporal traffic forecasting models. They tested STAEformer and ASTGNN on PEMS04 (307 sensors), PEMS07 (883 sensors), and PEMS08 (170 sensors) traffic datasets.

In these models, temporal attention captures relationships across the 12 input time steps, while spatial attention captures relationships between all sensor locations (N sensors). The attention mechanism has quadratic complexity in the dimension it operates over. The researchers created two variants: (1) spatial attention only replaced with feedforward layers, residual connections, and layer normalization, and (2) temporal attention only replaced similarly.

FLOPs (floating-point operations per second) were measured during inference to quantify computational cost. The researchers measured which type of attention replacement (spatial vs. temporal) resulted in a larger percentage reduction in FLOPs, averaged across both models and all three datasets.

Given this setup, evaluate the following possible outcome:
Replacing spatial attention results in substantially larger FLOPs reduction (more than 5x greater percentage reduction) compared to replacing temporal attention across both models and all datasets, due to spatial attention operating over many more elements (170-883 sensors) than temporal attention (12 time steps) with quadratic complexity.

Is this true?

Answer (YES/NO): NO